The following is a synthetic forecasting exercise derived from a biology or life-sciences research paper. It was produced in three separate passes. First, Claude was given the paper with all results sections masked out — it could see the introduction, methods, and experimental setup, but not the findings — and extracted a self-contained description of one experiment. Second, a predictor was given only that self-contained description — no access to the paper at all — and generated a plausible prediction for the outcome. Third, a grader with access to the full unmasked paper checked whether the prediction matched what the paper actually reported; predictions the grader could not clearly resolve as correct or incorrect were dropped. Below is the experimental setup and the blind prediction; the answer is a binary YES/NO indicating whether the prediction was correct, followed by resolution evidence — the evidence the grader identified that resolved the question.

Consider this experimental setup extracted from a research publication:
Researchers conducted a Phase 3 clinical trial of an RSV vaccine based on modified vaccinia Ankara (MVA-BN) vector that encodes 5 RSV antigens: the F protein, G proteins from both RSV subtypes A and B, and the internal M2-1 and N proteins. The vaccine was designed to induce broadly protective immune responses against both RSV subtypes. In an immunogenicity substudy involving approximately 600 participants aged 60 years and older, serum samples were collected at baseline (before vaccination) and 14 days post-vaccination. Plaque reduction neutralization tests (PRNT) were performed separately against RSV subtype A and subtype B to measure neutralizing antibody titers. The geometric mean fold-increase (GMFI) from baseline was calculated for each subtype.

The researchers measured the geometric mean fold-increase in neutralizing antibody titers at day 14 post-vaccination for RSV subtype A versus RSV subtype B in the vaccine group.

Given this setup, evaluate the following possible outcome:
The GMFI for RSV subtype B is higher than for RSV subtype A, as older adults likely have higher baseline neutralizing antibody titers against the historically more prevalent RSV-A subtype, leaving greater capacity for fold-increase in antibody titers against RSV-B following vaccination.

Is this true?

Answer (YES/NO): NO